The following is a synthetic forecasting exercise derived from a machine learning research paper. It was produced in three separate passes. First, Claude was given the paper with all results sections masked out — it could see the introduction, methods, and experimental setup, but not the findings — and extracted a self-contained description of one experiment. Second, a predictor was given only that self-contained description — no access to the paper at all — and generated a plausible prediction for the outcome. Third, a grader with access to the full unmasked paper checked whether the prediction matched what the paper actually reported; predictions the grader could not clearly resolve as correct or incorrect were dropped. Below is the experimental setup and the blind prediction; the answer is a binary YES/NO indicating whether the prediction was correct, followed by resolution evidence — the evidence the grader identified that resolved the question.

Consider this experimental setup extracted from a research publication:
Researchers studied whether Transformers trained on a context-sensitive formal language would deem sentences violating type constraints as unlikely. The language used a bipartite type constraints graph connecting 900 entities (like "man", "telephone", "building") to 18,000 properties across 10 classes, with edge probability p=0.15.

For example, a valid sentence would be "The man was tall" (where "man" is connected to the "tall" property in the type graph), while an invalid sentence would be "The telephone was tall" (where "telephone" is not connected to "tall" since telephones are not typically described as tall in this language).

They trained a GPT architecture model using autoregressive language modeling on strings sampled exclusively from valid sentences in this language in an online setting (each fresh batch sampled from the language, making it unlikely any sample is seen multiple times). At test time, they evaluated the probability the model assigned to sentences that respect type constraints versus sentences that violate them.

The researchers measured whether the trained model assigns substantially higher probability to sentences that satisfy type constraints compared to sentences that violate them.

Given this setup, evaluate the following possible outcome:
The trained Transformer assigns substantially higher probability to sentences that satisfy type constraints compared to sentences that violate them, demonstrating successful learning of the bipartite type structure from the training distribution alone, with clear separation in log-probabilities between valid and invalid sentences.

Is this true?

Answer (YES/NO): YES